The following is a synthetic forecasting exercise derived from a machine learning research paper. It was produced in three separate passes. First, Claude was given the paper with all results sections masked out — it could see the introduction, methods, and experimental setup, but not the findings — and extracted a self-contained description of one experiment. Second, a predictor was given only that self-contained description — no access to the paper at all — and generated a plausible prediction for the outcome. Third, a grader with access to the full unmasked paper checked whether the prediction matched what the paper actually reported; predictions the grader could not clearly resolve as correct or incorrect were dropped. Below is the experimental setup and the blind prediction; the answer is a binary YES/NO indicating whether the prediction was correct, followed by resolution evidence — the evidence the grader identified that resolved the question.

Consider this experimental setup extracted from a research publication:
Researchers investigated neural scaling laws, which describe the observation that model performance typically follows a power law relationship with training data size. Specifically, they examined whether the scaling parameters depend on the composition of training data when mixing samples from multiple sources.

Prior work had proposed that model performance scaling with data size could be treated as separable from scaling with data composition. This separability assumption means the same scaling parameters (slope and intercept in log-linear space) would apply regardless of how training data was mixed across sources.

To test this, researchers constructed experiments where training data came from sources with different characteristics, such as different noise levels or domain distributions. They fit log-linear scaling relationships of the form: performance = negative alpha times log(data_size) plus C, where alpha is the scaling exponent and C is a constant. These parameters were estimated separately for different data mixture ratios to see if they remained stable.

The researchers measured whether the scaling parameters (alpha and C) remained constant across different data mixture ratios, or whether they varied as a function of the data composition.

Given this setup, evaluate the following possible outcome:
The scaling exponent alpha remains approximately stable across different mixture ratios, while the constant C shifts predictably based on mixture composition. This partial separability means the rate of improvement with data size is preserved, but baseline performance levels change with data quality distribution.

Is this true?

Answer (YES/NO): NO